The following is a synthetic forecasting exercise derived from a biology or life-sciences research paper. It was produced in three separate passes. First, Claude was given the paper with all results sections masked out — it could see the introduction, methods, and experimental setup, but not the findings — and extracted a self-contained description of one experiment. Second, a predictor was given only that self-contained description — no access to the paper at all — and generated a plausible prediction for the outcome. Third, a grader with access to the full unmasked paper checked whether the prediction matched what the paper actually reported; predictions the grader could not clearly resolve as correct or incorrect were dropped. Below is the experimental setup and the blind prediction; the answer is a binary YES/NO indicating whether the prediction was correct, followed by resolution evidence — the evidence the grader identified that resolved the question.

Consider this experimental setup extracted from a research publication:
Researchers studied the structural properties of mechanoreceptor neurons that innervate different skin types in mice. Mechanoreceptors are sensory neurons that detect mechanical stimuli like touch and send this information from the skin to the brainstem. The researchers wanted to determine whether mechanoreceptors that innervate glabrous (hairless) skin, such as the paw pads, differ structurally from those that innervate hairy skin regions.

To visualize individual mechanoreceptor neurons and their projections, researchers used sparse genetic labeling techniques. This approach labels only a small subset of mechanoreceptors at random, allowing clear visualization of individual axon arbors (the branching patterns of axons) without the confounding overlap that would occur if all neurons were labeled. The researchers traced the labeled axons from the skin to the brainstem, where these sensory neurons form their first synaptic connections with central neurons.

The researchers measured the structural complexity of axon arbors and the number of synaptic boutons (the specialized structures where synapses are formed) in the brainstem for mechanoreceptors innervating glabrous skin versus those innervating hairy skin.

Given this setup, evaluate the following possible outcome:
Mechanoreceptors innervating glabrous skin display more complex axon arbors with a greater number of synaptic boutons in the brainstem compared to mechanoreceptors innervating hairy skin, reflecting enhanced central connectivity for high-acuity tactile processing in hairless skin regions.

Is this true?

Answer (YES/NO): YES